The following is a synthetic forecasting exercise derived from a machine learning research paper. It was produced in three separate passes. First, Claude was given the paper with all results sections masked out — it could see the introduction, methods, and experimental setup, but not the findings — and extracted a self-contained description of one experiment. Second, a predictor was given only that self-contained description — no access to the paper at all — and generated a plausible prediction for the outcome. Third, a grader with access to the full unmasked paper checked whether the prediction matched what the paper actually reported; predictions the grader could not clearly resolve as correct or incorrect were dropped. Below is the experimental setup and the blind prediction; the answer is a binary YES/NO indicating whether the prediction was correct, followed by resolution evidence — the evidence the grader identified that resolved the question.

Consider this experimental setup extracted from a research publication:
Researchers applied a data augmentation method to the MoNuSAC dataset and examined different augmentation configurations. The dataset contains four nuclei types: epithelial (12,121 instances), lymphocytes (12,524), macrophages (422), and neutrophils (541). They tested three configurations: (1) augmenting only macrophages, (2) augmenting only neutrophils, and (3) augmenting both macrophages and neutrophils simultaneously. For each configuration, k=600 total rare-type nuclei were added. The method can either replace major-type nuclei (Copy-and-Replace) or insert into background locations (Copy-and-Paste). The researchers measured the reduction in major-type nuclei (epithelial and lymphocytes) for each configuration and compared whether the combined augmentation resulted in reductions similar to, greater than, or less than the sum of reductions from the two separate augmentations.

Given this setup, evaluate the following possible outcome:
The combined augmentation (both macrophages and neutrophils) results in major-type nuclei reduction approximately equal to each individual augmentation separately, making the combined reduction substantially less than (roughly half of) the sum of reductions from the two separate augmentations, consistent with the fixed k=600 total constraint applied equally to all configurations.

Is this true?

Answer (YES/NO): NO